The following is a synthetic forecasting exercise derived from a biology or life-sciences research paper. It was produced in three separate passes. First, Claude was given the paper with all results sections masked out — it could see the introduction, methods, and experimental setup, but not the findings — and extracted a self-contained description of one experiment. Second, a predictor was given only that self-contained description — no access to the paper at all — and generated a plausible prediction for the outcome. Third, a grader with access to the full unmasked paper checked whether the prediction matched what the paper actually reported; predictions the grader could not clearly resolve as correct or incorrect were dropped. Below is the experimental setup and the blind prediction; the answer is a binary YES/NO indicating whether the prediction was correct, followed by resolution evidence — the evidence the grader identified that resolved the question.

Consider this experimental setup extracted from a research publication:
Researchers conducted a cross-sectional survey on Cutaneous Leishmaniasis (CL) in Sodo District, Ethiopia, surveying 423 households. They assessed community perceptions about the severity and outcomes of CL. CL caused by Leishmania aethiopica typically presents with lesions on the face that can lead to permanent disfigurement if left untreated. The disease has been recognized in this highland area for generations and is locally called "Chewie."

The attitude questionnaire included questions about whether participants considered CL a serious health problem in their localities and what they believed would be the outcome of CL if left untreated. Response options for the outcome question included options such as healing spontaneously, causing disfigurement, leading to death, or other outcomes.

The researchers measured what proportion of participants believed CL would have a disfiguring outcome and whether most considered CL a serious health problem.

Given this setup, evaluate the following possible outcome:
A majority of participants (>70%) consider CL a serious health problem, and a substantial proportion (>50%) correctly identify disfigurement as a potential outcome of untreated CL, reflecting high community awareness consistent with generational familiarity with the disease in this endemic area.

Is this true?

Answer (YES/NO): NO